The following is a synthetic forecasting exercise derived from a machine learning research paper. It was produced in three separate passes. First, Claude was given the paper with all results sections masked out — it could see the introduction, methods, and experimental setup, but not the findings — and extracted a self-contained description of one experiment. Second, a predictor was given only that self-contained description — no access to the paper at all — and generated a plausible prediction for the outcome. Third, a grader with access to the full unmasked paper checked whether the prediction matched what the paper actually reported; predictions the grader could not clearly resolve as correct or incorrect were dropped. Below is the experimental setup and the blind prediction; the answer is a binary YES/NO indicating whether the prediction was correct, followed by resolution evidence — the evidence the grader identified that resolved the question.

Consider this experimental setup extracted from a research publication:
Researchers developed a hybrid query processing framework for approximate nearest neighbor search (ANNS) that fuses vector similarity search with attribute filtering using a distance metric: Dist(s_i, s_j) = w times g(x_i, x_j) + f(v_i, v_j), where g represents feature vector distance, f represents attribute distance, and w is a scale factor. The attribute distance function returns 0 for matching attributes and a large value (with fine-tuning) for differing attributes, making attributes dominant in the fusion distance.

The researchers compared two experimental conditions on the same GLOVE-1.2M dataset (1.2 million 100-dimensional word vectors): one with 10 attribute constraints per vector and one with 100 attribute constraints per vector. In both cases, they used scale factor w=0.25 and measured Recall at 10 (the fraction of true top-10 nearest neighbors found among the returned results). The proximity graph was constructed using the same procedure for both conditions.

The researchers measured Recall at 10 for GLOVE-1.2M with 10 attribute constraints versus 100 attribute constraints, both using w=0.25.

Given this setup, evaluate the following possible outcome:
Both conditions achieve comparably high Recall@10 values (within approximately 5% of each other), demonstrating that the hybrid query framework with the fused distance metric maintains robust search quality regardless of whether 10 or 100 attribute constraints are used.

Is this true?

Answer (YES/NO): YES